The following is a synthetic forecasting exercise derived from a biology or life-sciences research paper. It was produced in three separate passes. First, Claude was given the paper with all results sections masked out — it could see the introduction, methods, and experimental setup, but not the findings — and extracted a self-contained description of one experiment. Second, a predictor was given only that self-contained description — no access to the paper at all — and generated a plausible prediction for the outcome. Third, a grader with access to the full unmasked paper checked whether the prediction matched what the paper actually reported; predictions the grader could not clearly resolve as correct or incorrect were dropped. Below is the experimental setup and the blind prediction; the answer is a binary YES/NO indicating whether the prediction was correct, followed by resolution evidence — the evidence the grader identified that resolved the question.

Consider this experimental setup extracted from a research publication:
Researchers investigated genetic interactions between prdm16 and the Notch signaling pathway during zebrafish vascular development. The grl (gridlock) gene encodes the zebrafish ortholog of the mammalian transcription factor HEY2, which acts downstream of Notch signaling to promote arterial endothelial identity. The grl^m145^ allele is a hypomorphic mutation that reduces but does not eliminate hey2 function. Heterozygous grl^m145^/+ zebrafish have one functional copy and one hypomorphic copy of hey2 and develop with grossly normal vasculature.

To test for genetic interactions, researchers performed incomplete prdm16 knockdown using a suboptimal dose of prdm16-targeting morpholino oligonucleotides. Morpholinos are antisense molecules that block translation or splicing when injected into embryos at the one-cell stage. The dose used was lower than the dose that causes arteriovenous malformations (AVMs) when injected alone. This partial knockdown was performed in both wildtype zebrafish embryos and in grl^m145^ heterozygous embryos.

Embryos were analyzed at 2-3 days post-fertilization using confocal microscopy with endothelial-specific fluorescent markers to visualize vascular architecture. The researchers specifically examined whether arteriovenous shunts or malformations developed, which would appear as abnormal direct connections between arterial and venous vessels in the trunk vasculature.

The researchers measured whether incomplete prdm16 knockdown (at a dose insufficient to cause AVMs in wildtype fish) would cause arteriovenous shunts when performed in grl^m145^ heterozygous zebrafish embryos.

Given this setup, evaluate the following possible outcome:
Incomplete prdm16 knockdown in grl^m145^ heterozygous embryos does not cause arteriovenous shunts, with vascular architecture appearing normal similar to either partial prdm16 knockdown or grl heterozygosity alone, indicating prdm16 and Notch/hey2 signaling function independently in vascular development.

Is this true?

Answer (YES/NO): NO